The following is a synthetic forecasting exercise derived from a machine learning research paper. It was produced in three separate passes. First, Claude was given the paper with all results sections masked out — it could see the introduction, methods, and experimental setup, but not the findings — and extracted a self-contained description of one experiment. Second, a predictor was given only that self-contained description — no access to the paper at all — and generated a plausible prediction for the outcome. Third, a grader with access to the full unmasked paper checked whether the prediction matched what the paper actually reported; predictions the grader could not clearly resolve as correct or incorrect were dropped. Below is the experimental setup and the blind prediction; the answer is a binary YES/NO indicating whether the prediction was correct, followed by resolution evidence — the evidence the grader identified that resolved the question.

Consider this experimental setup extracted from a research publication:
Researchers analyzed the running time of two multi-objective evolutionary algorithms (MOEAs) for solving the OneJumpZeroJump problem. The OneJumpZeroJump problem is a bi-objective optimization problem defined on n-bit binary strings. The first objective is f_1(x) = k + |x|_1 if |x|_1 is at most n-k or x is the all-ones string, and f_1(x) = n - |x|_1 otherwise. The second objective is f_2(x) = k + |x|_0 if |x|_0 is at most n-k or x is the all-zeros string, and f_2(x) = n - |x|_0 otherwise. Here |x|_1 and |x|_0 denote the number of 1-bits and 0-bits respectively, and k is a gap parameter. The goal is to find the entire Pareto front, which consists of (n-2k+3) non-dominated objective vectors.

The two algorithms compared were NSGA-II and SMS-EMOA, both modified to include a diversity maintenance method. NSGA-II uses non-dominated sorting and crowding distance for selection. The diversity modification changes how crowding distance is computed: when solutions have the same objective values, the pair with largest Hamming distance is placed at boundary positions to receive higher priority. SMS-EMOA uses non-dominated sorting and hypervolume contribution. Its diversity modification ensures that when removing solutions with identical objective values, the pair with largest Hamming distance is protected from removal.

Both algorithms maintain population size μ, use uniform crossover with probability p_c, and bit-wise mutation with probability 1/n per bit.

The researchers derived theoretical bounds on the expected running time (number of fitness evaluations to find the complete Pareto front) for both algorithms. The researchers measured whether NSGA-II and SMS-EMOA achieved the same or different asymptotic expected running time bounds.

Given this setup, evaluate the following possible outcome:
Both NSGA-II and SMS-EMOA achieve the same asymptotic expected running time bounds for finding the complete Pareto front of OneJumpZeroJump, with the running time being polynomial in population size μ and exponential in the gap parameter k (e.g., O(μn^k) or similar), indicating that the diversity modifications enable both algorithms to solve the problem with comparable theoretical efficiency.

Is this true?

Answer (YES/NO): NO